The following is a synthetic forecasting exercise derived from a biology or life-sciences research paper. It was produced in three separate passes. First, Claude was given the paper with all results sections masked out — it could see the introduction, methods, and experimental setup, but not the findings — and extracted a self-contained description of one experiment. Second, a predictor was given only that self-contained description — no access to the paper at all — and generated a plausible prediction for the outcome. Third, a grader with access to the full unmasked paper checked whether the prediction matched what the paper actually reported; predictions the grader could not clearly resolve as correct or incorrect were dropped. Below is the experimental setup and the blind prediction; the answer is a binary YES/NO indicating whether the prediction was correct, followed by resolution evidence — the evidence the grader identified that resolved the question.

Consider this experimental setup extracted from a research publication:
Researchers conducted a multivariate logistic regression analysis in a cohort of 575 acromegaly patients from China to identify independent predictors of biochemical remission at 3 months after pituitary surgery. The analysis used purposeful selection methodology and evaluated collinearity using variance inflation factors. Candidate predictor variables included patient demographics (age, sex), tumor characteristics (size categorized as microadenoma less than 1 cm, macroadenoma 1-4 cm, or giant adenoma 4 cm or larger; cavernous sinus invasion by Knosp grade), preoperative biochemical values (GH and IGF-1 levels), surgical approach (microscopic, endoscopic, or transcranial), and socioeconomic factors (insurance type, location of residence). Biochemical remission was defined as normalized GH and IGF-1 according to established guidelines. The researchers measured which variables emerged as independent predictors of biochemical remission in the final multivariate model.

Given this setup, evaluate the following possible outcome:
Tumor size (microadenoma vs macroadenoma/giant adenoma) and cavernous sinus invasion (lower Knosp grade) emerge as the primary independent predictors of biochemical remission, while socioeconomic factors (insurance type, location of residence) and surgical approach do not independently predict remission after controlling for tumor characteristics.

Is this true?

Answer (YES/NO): NO